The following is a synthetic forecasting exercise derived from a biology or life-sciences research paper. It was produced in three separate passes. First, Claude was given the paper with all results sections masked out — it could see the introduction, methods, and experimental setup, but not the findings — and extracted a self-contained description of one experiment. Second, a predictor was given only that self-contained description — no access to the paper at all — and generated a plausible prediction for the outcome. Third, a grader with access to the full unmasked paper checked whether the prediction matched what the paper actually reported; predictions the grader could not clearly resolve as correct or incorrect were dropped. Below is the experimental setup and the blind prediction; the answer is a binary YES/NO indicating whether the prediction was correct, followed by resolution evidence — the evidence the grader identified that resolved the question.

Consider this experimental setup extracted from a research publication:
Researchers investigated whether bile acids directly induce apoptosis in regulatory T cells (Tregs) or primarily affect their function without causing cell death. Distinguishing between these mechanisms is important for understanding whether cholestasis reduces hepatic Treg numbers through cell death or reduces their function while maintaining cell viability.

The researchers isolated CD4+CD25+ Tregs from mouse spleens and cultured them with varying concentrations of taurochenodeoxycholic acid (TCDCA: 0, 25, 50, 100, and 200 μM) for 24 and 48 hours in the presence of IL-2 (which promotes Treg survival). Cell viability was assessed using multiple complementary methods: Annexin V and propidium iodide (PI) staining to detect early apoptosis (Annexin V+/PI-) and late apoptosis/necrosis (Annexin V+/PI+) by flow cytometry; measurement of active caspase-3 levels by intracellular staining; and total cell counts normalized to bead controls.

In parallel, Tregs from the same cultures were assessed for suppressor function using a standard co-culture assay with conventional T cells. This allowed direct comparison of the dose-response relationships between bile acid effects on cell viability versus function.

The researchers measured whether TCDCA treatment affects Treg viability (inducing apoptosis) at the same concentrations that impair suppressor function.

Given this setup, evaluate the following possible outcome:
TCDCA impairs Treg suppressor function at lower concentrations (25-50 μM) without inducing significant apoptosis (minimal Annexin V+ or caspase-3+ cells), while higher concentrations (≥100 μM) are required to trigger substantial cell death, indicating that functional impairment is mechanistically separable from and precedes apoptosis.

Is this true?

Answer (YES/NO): NO